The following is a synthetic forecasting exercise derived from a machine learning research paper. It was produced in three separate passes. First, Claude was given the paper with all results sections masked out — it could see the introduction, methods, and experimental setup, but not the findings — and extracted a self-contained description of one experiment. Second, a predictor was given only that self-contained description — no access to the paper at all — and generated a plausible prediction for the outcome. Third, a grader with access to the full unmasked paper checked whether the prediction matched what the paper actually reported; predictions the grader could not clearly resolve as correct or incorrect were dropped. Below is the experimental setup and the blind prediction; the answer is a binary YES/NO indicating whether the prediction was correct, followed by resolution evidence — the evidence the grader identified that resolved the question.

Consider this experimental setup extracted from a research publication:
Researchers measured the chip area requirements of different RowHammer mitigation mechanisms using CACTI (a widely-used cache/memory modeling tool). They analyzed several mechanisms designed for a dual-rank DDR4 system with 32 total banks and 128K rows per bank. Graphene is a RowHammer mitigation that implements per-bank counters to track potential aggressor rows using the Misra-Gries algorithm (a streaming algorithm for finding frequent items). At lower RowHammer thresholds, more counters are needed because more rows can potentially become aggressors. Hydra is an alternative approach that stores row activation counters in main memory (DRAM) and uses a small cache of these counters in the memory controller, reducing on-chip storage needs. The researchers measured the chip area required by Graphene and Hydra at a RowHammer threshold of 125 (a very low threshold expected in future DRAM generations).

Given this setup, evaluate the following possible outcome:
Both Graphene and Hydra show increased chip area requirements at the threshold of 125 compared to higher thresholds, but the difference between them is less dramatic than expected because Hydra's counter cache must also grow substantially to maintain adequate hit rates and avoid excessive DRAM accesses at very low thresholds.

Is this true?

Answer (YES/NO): NO